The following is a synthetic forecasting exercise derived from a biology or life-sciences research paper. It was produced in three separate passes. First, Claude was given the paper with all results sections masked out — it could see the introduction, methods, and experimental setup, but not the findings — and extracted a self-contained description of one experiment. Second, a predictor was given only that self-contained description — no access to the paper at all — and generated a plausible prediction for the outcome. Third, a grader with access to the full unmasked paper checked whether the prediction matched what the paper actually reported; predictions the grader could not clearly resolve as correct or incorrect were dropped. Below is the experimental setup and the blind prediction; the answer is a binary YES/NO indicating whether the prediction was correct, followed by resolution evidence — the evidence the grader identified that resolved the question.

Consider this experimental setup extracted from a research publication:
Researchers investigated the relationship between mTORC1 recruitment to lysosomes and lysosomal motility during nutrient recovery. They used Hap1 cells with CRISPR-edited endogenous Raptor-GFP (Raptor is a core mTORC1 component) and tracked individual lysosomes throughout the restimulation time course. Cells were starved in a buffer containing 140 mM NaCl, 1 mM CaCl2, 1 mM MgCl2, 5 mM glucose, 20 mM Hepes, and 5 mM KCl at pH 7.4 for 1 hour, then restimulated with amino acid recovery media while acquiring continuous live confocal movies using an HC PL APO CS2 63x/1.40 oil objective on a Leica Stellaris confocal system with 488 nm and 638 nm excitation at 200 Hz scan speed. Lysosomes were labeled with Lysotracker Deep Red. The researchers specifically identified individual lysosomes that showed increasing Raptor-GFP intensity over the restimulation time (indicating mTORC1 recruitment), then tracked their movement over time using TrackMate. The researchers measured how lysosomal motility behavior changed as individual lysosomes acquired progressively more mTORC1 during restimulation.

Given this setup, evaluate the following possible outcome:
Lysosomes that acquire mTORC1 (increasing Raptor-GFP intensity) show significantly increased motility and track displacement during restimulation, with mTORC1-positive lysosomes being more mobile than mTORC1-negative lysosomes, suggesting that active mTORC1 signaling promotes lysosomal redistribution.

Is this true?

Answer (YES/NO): YES